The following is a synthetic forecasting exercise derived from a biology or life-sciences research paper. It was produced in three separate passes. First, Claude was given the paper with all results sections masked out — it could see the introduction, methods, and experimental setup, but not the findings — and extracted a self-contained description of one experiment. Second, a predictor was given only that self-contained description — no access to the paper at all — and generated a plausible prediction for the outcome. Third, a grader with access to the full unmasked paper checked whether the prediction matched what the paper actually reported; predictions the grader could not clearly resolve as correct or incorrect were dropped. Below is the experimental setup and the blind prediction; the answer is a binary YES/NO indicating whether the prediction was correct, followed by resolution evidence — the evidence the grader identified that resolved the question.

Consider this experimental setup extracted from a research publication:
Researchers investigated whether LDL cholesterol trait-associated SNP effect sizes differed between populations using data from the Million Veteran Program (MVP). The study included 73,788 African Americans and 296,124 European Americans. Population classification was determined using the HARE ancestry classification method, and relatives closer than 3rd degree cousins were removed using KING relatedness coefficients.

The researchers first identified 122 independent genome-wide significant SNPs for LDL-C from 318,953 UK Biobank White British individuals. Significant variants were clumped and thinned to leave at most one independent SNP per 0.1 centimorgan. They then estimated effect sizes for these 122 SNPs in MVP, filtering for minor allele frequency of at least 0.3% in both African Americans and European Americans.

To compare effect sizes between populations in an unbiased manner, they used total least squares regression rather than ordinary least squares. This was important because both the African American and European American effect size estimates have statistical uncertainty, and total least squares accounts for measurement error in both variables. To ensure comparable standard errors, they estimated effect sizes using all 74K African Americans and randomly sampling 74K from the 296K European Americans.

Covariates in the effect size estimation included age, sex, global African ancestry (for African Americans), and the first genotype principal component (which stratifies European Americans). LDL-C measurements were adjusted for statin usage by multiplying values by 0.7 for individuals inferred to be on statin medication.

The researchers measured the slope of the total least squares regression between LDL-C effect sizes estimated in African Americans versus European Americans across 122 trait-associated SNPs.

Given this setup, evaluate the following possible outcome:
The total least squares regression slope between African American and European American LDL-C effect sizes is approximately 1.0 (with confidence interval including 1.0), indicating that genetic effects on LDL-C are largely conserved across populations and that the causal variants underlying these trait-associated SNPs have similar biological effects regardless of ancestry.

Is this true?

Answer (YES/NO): NO